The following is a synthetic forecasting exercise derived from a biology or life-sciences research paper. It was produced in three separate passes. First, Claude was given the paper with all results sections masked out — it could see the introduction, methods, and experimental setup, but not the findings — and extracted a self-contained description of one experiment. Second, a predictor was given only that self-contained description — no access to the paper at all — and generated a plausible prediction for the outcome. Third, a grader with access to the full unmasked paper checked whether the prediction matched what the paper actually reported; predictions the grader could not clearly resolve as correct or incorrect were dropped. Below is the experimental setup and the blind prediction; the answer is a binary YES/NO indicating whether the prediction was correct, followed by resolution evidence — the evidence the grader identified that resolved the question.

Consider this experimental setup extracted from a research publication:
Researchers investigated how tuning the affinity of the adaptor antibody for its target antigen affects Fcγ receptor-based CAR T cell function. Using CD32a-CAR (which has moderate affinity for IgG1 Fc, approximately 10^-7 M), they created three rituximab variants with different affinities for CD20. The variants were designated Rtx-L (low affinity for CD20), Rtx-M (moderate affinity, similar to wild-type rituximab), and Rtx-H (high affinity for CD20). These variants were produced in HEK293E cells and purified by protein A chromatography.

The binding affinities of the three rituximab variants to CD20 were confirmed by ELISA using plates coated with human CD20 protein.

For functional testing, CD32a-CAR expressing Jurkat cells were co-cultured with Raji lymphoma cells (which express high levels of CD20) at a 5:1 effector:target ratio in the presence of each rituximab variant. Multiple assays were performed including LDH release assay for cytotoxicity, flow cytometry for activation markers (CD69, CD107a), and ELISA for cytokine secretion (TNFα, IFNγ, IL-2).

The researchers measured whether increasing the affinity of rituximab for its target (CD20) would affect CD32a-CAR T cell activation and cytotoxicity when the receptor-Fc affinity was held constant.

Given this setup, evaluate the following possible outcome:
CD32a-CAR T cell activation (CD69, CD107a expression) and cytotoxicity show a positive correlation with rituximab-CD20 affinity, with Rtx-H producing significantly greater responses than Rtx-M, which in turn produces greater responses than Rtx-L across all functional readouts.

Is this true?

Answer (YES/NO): NO